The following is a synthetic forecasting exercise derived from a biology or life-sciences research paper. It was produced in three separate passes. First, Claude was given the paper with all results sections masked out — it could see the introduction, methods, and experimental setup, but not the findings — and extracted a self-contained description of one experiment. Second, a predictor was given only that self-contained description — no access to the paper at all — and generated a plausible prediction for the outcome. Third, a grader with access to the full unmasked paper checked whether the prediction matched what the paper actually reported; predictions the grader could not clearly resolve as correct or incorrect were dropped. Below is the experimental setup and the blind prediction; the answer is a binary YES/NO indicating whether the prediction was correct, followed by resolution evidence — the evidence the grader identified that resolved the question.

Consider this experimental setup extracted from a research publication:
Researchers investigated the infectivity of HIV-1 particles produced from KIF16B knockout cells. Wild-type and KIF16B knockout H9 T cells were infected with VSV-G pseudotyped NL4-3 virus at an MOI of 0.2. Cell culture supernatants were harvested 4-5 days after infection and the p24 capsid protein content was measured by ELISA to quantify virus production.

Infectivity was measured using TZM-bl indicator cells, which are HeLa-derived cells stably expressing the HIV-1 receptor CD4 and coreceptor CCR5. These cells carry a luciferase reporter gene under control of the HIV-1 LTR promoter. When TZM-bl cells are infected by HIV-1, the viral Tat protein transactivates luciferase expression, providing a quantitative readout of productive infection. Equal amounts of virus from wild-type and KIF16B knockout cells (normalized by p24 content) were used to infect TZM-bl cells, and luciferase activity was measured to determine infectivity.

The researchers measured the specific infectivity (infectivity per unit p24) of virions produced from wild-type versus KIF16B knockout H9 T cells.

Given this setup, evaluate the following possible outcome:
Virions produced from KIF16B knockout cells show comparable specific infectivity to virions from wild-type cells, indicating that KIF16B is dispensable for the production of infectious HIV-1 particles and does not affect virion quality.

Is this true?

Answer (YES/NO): NO